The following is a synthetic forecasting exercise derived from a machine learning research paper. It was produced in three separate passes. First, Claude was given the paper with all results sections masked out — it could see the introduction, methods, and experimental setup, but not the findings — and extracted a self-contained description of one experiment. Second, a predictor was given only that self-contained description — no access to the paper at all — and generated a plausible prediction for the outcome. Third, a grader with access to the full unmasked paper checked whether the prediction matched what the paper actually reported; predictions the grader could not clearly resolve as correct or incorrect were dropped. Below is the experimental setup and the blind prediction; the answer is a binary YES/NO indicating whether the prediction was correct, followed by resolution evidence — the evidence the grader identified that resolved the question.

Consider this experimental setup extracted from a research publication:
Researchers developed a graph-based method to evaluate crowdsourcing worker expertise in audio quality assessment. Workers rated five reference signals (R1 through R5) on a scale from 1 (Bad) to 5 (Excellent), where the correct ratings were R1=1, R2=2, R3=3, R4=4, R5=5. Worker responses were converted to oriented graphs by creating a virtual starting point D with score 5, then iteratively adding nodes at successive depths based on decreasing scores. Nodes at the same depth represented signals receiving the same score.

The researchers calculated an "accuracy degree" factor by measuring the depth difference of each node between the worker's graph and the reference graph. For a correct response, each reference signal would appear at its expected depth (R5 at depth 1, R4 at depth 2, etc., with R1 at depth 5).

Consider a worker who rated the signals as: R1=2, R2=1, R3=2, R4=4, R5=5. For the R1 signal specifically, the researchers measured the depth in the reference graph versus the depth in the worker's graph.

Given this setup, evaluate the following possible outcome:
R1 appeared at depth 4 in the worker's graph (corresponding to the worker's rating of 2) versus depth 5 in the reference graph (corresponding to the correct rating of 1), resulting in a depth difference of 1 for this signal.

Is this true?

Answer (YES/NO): NO